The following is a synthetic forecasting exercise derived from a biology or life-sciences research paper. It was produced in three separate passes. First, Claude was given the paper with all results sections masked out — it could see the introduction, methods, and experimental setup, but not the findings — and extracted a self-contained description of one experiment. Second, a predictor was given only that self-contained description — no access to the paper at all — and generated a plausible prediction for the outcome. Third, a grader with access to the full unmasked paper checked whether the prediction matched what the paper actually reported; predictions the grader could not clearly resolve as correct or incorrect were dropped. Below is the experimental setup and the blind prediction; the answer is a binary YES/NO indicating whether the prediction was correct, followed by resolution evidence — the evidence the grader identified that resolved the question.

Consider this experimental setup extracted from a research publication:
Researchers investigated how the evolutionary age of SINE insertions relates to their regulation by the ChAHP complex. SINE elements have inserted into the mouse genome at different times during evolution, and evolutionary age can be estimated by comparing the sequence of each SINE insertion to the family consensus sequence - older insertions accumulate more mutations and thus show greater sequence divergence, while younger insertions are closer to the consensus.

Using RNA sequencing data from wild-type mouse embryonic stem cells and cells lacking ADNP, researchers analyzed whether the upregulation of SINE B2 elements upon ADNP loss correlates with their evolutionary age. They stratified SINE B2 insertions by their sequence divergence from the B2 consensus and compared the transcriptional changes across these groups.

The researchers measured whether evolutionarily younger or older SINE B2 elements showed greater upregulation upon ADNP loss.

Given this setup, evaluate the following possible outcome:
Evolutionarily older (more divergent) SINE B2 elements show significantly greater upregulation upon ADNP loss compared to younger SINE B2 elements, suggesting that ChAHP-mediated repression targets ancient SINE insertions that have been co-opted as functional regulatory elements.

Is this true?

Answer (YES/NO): NO